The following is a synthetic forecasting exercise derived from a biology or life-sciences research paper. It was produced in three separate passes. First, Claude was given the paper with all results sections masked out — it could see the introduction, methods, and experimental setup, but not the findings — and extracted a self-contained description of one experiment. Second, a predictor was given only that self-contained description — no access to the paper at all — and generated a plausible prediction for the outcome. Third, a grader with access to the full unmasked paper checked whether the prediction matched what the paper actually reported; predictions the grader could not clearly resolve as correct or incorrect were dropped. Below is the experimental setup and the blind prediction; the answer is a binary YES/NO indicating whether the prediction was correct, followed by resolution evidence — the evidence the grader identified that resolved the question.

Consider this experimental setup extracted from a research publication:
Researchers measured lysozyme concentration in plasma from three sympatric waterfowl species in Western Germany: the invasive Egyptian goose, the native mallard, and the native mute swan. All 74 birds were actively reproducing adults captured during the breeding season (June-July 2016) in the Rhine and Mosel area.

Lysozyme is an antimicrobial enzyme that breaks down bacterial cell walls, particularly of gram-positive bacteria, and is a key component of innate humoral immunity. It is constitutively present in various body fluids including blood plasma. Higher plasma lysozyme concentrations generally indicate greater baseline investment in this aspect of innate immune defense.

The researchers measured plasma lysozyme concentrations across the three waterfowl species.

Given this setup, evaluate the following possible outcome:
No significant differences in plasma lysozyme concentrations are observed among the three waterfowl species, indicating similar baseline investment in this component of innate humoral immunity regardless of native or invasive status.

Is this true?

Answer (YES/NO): NO